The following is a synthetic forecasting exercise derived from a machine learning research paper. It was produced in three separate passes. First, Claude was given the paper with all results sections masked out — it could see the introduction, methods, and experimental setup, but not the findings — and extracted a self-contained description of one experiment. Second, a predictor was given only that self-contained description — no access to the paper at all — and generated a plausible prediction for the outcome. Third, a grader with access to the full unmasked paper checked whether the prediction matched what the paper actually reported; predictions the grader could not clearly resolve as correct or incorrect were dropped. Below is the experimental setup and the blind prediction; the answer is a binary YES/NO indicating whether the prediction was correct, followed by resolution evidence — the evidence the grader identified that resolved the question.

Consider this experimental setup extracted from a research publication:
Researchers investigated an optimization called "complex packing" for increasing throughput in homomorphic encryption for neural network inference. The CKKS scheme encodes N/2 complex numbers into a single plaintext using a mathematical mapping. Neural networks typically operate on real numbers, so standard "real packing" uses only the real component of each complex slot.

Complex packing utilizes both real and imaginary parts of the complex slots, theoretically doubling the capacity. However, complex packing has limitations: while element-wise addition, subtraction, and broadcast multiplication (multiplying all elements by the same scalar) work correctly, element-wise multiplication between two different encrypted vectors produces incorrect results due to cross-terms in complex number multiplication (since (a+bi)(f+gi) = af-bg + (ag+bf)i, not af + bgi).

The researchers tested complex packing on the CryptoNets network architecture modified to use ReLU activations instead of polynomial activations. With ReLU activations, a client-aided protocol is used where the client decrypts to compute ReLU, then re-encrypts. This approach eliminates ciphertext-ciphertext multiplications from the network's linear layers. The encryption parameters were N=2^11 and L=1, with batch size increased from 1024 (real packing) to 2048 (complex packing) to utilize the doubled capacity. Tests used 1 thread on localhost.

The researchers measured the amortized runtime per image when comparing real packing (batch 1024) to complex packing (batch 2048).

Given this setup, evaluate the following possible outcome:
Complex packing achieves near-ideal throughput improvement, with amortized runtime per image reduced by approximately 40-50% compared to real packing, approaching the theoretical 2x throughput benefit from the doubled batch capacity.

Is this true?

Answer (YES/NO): YES